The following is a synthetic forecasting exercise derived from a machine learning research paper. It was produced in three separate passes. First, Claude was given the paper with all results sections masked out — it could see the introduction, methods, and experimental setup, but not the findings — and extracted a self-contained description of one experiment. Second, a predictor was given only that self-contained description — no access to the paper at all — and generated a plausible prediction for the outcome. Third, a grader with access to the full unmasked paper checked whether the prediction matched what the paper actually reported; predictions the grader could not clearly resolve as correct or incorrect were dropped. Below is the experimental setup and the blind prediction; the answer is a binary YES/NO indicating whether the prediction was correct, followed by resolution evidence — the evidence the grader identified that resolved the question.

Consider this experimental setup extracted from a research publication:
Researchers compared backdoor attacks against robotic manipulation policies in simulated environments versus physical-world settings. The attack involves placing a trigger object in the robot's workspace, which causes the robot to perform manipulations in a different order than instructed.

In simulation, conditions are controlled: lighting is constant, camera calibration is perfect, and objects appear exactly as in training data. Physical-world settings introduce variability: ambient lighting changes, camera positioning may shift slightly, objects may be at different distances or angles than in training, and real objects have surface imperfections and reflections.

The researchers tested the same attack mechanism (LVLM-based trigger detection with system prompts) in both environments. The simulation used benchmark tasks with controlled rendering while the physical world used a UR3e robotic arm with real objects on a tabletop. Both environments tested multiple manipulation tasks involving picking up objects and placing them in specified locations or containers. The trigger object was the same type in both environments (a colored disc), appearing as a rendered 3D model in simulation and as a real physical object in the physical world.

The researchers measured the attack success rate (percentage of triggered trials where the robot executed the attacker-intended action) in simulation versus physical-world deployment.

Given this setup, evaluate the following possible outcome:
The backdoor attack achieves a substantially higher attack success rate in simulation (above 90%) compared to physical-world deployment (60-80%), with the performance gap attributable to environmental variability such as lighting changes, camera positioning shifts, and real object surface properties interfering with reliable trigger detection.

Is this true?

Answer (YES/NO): NO